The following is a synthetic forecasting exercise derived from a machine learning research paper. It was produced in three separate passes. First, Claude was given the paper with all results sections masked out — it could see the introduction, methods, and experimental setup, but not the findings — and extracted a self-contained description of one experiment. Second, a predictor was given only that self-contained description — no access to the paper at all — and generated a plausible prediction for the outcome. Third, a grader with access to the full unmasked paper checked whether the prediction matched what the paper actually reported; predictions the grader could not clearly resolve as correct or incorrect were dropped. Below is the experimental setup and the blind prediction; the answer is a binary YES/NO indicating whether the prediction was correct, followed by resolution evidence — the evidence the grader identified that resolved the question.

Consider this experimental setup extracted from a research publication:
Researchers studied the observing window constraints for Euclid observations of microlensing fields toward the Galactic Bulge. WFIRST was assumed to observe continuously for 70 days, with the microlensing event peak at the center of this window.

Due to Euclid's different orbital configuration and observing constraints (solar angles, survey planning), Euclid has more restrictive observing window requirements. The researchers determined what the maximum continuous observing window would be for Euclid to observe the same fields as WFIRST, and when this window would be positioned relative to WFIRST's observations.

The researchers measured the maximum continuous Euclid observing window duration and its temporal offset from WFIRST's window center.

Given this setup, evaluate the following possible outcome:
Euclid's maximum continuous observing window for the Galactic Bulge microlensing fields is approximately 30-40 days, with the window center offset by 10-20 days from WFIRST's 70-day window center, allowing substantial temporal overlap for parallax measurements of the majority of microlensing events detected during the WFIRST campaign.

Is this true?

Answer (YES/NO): NO